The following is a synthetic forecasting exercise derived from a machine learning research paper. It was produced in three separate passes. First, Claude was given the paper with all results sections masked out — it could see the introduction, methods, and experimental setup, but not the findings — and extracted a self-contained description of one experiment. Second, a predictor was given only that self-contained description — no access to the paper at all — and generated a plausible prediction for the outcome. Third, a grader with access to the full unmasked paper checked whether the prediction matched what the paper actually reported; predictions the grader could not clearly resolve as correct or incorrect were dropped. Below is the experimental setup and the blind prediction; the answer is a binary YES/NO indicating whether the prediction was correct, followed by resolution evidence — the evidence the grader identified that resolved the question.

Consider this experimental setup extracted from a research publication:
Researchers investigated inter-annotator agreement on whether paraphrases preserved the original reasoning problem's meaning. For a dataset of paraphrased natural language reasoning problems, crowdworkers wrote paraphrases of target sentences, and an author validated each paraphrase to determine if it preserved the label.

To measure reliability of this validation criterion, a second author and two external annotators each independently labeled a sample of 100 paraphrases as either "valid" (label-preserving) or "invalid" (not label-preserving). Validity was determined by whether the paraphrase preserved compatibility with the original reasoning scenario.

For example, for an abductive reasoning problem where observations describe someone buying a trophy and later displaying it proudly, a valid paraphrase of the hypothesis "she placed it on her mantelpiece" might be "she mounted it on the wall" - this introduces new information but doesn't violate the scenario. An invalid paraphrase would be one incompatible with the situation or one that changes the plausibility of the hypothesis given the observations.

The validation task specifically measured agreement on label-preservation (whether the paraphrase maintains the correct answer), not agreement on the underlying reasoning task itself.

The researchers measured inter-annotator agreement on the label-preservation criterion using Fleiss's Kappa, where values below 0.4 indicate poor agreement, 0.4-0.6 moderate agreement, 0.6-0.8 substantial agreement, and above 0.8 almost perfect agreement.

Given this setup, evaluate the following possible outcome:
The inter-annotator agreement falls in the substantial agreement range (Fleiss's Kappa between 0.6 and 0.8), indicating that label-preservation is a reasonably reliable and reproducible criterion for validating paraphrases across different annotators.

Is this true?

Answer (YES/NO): NO